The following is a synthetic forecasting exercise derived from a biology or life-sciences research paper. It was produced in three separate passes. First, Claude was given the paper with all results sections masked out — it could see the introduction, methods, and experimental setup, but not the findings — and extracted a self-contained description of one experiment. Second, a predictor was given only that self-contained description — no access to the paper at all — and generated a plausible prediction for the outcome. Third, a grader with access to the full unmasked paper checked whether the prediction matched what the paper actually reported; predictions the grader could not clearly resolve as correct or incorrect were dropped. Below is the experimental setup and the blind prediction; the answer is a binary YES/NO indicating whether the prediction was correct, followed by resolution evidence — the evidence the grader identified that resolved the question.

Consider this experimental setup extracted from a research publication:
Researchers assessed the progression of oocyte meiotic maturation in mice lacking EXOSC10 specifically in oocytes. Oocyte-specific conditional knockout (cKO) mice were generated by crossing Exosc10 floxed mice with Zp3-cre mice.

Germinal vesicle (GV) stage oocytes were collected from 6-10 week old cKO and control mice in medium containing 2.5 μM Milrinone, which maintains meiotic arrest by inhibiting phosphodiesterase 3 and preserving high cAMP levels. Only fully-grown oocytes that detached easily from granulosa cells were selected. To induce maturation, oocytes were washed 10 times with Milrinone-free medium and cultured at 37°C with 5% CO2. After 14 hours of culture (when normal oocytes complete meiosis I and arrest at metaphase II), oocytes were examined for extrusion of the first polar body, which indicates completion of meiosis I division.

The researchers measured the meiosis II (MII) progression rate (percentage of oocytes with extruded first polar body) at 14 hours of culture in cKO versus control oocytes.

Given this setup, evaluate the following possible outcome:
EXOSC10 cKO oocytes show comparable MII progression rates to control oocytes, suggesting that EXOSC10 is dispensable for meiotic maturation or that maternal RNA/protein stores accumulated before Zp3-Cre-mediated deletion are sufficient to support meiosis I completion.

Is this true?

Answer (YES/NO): NO